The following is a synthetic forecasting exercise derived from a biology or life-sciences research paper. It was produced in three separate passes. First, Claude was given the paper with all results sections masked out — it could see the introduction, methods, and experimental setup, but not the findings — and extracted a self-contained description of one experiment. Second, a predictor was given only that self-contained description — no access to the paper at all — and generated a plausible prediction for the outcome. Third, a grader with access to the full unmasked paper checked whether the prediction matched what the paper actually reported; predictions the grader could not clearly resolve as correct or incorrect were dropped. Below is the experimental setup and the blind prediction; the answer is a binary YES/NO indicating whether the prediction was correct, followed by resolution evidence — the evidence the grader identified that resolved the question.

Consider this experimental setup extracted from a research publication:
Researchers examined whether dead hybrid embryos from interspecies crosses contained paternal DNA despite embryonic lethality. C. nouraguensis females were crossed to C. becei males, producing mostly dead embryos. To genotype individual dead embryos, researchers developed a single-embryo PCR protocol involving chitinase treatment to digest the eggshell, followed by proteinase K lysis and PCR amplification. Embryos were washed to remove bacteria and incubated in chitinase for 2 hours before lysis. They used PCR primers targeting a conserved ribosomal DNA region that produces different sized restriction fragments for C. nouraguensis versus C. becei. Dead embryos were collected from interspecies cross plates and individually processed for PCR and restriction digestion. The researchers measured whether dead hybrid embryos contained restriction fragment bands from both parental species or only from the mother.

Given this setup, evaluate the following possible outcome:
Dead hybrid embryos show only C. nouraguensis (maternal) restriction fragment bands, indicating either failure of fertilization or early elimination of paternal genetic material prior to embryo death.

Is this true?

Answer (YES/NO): NO